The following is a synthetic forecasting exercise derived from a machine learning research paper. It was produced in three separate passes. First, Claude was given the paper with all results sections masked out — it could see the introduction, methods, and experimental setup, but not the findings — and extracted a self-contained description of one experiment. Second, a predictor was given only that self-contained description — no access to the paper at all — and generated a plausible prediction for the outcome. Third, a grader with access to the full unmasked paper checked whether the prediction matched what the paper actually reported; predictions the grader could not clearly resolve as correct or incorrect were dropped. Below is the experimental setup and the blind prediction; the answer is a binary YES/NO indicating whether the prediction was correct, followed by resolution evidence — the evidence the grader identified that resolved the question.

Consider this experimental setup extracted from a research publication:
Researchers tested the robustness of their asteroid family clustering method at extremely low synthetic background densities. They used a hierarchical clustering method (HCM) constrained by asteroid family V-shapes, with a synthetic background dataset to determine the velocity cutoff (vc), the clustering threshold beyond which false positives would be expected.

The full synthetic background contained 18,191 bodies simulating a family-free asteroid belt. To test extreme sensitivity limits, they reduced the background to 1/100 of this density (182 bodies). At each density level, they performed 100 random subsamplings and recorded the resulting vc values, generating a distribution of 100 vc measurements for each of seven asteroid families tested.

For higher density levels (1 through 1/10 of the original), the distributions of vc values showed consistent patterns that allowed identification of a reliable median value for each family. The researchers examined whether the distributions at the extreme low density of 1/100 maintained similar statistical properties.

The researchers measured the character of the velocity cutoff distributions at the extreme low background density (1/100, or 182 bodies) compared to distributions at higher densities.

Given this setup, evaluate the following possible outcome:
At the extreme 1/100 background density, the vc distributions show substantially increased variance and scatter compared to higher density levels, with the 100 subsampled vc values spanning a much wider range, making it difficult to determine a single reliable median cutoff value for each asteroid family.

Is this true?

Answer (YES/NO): YES